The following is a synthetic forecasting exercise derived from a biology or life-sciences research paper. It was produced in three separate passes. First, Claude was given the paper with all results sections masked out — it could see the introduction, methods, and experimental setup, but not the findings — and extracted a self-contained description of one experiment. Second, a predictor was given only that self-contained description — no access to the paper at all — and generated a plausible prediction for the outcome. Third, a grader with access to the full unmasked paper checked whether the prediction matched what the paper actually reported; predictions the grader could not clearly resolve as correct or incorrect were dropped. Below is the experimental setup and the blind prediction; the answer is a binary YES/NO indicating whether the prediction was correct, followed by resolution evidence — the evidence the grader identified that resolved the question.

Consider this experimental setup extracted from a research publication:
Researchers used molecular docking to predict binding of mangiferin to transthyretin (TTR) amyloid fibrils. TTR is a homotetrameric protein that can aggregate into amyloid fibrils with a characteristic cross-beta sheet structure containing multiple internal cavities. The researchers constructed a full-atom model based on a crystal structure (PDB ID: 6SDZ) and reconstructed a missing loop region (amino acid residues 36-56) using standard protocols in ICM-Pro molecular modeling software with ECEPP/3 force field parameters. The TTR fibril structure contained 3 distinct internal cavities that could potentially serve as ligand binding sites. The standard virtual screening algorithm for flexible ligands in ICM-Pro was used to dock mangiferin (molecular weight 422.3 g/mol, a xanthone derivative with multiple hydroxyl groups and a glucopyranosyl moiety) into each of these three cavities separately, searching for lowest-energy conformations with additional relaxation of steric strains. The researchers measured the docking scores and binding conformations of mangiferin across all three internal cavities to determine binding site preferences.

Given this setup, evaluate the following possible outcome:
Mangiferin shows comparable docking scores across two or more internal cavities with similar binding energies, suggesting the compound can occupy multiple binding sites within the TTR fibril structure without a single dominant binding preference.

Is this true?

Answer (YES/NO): NO